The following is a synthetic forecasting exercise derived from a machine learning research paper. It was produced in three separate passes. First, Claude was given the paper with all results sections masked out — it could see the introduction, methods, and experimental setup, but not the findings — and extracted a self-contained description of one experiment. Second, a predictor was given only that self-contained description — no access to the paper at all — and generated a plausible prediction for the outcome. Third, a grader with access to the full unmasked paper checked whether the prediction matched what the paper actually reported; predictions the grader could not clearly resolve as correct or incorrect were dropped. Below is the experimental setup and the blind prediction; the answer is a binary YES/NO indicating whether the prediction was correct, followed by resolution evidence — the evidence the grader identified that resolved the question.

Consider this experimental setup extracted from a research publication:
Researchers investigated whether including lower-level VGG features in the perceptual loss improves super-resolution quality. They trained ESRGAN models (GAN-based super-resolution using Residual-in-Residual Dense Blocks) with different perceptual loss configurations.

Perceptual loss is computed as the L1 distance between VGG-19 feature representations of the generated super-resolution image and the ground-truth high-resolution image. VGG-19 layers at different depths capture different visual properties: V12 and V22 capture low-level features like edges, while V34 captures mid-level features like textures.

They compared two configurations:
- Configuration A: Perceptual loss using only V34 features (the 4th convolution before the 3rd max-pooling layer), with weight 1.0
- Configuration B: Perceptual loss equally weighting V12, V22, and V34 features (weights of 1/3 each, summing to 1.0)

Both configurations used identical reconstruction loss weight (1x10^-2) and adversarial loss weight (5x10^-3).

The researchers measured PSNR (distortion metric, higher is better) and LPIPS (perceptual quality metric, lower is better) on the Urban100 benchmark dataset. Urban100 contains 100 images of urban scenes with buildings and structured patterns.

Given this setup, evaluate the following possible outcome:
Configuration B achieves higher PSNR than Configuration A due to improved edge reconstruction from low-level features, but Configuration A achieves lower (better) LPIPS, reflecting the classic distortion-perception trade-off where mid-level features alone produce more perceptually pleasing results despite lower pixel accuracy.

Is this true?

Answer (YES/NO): NO